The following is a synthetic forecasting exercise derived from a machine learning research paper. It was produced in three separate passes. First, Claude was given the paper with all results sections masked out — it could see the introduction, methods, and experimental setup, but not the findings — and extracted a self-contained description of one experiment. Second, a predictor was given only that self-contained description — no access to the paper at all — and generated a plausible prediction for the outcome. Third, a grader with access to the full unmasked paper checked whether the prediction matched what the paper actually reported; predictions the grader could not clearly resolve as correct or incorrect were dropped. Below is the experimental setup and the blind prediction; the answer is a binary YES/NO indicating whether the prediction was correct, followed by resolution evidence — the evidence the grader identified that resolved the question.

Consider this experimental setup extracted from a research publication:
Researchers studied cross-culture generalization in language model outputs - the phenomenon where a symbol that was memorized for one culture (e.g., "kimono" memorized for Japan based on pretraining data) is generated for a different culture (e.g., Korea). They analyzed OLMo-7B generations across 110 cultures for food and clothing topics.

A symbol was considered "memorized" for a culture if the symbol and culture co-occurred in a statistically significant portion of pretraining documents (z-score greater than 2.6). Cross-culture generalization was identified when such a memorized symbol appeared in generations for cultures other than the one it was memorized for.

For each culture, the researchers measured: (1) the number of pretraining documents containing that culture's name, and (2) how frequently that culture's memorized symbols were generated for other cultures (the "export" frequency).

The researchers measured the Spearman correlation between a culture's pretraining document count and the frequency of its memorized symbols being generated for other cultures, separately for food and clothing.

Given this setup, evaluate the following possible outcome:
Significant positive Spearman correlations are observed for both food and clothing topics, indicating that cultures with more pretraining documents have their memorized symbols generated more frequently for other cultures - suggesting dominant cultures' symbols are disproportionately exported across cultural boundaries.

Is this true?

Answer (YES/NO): YES